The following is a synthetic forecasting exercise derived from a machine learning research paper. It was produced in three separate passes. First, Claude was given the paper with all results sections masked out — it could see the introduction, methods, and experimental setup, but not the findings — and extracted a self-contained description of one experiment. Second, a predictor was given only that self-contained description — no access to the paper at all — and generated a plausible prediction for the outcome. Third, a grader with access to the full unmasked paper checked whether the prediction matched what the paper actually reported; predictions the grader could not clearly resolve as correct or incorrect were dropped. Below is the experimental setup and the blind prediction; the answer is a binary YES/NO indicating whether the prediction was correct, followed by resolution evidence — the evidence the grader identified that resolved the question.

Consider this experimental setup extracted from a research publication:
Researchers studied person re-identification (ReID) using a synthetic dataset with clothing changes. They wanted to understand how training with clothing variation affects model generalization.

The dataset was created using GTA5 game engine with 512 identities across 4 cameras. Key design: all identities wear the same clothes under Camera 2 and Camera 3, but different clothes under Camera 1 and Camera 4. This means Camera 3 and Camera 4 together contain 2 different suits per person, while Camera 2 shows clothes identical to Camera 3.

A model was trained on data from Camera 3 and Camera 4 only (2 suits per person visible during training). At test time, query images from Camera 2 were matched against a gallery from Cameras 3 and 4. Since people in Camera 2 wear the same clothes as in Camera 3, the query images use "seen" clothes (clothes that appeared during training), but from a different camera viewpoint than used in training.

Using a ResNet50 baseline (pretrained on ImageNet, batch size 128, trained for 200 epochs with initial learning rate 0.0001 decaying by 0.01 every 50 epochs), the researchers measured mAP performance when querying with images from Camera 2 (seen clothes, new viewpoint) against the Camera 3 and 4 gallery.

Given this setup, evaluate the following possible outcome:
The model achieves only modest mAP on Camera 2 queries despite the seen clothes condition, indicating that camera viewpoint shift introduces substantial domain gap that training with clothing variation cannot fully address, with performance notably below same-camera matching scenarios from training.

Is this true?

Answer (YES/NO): NO